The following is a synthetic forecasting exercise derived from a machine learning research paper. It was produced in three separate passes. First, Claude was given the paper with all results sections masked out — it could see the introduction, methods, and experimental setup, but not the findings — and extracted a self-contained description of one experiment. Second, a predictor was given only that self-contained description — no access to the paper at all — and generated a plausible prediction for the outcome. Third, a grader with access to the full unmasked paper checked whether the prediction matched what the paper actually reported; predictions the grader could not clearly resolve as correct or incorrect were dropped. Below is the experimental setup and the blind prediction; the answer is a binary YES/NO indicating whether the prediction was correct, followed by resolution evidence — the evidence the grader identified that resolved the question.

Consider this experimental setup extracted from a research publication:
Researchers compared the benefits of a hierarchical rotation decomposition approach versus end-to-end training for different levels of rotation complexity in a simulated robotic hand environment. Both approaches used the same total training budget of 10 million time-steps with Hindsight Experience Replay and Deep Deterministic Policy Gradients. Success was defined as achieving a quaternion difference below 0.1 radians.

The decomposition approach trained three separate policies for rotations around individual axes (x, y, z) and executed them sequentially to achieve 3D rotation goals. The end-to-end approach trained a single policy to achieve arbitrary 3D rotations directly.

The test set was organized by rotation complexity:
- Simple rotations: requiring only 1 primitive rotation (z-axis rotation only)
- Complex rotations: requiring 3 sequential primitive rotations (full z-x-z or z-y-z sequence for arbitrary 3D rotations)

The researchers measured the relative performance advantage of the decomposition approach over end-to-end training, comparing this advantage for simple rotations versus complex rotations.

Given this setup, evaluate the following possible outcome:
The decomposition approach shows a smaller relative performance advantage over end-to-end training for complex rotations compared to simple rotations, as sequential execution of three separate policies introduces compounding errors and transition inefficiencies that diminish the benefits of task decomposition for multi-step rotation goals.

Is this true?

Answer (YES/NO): YES